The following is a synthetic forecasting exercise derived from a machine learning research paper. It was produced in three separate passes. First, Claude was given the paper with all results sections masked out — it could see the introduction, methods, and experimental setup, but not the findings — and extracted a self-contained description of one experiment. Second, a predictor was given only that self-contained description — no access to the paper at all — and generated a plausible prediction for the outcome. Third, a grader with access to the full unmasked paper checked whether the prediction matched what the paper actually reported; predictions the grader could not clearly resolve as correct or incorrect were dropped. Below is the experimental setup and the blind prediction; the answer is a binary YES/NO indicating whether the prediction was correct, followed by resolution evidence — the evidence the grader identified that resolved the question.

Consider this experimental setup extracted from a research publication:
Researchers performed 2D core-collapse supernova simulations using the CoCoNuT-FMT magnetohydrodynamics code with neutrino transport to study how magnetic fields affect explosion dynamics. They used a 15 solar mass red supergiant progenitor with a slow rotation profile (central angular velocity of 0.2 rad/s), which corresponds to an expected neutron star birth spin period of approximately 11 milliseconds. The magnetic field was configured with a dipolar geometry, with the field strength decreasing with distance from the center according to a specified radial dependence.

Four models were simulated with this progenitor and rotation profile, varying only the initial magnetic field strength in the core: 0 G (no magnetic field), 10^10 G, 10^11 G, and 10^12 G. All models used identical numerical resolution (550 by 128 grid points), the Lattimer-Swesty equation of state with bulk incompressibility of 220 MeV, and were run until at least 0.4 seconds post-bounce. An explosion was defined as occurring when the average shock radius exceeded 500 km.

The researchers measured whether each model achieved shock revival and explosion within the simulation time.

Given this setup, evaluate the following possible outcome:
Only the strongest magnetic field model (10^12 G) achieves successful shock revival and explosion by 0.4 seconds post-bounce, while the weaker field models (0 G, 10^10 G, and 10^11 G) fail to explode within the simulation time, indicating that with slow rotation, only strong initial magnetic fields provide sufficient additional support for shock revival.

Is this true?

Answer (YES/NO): NO